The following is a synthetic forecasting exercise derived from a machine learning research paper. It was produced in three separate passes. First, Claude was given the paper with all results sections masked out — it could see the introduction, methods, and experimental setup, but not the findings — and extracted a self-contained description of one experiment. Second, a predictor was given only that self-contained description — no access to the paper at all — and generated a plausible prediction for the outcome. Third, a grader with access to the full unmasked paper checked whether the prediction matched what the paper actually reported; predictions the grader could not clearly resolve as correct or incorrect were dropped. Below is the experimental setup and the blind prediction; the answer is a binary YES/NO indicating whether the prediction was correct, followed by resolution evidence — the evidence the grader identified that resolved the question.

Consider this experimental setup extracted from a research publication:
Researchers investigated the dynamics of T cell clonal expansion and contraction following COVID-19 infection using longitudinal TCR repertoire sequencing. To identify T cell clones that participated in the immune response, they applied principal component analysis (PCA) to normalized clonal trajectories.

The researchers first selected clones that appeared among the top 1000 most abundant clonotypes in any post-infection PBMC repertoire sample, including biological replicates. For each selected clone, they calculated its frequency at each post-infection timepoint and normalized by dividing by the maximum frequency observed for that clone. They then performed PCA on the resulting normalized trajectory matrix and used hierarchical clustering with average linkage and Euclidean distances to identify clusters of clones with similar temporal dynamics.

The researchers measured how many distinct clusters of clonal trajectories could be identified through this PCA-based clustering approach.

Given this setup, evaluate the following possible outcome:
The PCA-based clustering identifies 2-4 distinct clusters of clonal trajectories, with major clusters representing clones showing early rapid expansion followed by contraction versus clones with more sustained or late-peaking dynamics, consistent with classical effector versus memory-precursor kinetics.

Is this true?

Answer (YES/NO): NO